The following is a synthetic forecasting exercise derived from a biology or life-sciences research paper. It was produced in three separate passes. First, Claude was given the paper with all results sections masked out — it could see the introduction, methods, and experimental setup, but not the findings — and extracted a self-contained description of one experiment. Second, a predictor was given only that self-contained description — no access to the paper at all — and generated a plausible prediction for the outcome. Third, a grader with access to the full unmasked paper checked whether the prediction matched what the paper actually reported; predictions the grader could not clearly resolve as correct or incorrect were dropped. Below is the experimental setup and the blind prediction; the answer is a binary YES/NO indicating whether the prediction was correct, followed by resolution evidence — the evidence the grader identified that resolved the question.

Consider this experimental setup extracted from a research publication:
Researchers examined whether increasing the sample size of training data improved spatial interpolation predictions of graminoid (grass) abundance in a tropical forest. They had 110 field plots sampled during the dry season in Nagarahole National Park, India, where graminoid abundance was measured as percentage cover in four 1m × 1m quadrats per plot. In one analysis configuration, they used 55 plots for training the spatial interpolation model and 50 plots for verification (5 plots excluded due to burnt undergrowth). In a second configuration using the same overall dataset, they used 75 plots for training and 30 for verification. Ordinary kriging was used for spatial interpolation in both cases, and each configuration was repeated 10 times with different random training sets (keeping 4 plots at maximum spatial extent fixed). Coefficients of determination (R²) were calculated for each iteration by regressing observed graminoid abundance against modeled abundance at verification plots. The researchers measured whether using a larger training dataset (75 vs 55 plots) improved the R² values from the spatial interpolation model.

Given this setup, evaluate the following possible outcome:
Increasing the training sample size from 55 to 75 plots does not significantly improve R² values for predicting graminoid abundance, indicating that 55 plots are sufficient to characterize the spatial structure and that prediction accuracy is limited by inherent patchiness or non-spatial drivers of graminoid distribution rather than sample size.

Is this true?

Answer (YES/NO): YES